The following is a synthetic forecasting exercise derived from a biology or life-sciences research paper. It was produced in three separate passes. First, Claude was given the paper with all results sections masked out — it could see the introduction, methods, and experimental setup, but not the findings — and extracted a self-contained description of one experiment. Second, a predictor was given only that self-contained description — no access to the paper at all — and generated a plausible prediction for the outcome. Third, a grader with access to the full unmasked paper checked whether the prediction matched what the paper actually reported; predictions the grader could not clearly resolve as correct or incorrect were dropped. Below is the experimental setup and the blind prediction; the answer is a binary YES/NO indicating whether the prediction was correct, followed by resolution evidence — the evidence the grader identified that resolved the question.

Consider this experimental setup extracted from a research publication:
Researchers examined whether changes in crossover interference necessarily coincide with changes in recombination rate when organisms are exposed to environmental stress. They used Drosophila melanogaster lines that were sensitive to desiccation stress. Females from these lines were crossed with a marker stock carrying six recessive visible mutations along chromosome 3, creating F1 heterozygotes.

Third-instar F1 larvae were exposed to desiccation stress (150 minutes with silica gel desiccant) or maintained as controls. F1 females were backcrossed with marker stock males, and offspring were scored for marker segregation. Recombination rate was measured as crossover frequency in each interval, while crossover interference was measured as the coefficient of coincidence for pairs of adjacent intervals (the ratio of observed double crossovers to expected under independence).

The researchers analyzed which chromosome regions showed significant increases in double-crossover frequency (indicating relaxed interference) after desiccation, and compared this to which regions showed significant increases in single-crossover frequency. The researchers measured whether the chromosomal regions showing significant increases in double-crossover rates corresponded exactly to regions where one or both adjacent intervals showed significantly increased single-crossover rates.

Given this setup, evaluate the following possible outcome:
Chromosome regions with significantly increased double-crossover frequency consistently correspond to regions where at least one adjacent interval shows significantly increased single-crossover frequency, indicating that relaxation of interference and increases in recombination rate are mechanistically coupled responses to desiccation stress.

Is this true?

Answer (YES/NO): NO